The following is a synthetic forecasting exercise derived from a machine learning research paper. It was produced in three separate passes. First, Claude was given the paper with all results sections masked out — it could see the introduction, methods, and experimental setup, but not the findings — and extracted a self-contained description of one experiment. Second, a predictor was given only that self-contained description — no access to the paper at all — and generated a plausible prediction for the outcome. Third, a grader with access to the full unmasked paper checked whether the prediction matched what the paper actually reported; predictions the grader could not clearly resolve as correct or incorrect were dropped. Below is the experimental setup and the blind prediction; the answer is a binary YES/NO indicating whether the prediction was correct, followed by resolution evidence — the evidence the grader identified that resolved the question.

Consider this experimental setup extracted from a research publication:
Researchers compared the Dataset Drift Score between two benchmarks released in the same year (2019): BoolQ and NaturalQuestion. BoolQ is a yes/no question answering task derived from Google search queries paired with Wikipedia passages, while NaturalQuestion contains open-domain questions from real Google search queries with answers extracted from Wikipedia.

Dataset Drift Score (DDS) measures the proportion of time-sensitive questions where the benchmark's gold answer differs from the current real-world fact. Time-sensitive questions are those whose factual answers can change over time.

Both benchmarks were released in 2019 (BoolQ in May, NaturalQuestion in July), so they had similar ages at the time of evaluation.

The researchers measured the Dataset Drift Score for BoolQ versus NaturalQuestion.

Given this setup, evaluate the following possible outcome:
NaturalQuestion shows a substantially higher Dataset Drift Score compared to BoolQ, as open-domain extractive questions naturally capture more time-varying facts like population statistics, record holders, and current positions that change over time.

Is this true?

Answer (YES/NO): NO